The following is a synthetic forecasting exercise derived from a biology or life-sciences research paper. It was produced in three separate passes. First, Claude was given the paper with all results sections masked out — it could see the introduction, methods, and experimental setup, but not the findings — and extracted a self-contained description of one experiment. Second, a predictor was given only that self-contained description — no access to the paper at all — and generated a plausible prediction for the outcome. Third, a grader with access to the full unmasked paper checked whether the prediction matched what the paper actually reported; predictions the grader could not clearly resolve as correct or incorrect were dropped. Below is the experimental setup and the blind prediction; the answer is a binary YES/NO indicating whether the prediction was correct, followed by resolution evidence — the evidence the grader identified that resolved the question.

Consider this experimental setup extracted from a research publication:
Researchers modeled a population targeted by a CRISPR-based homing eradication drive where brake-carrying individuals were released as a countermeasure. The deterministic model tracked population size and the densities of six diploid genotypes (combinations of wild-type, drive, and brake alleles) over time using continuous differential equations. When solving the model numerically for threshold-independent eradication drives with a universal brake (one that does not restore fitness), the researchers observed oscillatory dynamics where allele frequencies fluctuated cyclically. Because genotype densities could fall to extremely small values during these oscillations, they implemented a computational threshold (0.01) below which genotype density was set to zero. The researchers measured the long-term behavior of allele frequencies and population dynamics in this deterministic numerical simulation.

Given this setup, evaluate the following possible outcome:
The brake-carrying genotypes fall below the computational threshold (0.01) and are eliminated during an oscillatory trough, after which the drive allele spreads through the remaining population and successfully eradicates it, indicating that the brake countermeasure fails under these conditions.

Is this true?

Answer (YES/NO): NO